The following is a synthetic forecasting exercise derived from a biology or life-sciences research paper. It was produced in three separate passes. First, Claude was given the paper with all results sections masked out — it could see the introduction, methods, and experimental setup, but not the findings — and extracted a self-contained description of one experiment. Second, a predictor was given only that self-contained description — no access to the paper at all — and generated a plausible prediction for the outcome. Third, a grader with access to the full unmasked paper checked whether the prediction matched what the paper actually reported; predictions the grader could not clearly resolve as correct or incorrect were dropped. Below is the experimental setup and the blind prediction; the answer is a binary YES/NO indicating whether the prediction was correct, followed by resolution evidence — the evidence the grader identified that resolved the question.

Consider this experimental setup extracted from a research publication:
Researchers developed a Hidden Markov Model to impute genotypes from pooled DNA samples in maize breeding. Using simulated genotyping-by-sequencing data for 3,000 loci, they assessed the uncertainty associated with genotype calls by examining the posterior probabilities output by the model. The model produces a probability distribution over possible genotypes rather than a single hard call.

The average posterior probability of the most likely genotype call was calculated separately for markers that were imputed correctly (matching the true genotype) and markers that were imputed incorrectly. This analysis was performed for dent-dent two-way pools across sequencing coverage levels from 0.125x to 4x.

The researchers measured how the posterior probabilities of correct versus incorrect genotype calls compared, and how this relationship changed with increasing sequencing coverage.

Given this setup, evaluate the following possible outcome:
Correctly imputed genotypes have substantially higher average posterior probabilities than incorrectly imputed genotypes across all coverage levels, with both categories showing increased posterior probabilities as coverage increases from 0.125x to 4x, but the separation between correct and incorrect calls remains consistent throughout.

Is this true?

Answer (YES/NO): NO